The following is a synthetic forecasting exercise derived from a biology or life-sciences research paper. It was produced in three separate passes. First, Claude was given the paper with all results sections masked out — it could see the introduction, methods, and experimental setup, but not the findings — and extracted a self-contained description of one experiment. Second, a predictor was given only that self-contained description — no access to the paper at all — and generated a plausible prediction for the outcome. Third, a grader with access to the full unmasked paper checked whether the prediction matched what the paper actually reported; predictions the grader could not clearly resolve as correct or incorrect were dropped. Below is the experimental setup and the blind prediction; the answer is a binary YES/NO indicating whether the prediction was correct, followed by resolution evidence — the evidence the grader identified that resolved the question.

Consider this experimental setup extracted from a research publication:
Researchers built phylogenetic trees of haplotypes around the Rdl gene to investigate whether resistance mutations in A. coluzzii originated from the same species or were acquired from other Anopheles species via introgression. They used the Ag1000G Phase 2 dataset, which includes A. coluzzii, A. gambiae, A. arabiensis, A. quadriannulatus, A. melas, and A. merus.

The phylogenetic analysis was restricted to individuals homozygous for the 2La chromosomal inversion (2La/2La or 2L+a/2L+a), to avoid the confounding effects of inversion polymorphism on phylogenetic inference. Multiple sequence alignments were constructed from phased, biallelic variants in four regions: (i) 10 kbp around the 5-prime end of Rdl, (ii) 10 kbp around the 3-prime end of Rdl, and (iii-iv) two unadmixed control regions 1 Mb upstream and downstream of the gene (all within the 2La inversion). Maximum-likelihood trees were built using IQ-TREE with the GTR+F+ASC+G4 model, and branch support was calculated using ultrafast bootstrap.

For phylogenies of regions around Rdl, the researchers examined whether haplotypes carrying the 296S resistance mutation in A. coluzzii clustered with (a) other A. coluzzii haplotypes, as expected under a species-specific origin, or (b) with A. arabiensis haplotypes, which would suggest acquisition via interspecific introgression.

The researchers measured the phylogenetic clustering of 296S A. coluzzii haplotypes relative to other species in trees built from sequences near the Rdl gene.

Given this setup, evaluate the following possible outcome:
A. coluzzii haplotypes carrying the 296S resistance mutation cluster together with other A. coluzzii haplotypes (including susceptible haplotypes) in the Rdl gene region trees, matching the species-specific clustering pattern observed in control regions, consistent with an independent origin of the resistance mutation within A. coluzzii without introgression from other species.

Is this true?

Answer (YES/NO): NO